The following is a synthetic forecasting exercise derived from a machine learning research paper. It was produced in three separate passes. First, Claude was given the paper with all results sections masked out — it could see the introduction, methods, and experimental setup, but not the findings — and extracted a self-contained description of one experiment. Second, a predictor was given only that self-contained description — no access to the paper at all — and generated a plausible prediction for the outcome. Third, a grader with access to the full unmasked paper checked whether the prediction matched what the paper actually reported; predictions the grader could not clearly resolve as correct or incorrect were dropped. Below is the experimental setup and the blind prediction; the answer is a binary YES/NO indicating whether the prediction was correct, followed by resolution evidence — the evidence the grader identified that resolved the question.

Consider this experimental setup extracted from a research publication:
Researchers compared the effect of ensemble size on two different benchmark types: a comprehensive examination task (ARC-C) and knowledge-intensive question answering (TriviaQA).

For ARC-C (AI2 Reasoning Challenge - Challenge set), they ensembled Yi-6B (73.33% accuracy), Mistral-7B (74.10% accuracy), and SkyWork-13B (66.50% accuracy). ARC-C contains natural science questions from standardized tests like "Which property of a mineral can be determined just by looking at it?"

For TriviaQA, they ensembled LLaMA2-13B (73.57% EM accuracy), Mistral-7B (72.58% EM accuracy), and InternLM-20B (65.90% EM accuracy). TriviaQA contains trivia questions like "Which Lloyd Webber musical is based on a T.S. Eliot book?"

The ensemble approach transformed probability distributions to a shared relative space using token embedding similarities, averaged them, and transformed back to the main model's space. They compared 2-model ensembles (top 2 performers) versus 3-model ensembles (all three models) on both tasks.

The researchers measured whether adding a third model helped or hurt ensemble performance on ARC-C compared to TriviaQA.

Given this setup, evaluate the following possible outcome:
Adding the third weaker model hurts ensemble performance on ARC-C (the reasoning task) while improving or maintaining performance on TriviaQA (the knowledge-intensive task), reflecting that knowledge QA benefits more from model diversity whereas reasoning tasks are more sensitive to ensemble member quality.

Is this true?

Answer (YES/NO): NO